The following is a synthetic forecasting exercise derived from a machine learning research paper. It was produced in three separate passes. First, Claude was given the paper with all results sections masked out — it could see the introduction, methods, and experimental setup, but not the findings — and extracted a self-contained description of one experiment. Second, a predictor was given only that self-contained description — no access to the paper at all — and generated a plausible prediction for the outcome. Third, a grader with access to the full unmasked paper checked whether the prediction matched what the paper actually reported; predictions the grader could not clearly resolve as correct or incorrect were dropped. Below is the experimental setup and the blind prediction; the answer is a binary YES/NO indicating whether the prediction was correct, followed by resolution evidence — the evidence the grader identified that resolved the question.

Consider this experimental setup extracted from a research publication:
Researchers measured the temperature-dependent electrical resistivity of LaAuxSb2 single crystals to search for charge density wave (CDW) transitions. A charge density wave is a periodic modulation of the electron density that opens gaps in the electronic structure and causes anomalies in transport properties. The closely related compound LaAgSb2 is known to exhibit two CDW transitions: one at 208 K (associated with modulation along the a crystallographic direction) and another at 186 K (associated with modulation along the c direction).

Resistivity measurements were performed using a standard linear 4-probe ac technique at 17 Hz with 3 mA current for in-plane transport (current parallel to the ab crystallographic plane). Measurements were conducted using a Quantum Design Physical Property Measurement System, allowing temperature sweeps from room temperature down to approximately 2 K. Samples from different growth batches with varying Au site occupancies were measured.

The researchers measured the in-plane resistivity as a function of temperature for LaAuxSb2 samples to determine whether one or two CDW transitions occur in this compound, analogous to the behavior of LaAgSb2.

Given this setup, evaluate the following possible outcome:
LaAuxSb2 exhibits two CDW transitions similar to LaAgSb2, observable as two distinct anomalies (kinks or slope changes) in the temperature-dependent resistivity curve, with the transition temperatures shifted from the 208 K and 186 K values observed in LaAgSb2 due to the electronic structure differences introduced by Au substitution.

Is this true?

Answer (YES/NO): YES